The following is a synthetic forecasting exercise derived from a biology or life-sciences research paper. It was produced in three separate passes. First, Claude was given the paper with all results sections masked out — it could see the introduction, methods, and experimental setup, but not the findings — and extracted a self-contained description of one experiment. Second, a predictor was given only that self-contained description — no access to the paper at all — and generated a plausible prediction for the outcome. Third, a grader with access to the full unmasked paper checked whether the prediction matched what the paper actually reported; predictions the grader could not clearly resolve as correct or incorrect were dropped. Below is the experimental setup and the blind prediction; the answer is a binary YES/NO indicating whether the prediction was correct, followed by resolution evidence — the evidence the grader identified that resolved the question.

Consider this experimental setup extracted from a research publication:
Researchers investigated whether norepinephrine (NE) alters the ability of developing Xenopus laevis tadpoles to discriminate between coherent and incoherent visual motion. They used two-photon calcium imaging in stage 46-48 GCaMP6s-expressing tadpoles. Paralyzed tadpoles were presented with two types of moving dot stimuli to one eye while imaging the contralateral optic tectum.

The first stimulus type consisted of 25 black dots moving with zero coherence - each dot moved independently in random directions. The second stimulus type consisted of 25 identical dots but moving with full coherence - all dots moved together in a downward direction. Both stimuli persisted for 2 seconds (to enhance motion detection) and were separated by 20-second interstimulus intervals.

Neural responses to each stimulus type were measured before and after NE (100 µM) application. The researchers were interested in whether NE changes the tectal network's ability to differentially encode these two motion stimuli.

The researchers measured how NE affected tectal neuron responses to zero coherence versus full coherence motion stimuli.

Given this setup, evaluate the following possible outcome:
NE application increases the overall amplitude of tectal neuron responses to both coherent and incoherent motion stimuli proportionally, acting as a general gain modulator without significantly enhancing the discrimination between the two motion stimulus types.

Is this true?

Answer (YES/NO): NO